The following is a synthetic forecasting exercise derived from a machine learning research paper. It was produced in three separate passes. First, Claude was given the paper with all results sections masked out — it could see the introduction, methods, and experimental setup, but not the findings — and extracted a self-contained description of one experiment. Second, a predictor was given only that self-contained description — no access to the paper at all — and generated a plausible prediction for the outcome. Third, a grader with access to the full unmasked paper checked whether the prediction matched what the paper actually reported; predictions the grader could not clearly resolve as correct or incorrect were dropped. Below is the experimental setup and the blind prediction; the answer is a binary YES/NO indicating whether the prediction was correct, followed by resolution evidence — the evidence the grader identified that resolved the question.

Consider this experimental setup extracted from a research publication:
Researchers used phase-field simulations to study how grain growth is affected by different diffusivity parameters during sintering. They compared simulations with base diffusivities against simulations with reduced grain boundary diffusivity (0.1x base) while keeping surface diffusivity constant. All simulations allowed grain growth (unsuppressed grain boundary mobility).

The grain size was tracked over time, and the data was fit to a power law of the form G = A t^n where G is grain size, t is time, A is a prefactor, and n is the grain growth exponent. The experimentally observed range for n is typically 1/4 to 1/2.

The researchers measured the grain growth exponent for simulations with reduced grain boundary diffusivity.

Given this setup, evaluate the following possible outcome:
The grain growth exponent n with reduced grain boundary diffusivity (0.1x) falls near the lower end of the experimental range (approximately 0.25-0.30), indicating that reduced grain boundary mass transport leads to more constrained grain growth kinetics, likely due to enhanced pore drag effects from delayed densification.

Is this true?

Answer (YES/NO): NO